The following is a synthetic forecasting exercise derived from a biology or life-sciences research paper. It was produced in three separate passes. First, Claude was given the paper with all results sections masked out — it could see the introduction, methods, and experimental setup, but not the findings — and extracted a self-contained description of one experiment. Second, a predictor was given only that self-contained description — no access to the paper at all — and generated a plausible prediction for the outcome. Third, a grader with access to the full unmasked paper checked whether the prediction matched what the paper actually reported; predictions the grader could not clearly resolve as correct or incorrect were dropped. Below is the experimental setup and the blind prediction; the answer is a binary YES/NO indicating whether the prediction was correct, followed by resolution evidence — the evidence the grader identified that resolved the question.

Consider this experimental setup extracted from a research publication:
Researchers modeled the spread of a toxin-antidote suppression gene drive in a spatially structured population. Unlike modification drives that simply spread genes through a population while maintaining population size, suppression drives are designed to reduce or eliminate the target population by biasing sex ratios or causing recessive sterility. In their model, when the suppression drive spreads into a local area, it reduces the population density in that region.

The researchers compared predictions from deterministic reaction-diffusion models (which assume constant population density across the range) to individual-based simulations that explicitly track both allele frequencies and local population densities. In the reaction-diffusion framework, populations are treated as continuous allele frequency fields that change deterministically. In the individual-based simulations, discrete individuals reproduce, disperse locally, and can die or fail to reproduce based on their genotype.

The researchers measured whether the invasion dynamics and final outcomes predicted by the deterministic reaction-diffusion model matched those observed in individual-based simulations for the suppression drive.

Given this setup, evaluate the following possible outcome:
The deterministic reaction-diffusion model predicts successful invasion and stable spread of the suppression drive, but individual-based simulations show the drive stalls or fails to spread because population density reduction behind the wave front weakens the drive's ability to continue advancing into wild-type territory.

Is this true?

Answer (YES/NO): NO